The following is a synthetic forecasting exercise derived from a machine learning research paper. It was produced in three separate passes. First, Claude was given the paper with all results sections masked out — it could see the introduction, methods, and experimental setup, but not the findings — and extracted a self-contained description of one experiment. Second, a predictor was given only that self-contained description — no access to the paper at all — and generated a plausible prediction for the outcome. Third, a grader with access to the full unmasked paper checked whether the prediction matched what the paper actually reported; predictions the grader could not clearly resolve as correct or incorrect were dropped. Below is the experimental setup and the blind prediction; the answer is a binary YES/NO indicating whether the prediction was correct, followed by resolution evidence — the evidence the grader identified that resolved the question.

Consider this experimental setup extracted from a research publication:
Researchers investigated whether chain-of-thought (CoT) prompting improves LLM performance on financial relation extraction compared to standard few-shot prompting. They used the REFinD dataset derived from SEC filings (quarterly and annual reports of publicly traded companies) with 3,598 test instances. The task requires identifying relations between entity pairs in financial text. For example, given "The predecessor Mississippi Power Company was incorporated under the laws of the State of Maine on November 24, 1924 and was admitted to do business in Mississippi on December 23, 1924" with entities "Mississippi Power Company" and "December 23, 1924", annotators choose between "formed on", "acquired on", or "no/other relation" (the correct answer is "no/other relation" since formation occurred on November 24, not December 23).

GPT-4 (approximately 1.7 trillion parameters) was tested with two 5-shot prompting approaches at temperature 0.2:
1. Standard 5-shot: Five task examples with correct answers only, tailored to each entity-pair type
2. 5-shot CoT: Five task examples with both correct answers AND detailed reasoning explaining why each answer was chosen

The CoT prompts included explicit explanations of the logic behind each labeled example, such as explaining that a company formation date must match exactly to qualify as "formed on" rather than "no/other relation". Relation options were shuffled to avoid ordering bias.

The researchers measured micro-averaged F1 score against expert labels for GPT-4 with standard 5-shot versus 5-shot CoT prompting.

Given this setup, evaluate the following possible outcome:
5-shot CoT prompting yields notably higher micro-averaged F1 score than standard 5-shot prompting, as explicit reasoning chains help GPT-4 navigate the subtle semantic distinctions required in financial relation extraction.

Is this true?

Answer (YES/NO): NO